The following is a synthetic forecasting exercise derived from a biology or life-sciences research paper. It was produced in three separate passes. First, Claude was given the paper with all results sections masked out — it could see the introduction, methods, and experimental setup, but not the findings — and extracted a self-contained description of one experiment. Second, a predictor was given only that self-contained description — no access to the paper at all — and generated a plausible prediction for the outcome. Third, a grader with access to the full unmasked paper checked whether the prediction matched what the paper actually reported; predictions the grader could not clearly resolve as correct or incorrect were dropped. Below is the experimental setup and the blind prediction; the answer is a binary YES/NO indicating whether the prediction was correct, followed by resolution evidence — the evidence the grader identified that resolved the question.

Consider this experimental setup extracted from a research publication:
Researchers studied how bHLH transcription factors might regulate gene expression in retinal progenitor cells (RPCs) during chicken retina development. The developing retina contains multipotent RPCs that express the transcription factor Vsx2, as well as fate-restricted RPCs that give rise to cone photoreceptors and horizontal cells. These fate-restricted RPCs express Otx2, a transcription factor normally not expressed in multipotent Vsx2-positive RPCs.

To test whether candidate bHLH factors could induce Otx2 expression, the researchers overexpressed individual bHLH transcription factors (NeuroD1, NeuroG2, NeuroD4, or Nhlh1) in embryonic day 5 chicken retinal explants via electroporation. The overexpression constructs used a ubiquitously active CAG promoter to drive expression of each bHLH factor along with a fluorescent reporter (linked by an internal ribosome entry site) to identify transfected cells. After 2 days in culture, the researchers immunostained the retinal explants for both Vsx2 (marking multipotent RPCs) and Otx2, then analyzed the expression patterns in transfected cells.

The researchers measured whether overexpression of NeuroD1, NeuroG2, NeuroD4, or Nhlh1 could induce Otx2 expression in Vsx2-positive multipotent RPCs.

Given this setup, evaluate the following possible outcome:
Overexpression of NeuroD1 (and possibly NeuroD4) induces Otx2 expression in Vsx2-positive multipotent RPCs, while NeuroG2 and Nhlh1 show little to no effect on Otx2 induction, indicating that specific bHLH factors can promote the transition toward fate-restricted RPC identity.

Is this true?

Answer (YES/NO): NO